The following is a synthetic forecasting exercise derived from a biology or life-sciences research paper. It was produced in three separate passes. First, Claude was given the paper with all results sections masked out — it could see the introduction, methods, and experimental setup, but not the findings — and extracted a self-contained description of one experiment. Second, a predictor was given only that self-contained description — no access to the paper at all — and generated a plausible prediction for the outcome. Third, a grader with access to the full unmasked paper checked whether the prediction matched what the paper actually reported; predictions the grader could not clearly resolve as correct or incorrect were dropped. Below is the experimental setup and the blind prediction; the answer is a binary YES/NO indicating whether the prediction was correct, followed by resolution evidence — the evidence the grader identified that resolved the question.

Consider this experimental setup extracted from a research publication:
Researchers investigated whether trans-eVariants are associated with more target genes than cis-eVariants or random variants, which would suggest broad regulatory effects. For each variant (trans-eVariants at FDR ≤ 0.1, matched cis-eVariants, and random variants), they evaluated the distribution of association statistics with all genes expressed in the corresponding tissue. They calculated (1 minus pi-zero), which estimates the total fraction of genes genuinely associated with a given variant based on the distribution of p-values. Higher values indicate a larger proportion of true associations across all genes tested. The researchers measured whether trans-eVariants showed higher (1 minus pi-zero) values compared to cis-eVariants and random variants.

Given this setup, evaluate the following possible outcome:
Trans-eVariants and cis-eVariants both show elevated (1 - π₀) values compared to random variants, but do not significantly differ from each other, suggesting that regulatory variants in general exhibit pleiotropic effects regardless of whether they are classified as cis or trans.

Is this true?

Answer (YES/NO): NO